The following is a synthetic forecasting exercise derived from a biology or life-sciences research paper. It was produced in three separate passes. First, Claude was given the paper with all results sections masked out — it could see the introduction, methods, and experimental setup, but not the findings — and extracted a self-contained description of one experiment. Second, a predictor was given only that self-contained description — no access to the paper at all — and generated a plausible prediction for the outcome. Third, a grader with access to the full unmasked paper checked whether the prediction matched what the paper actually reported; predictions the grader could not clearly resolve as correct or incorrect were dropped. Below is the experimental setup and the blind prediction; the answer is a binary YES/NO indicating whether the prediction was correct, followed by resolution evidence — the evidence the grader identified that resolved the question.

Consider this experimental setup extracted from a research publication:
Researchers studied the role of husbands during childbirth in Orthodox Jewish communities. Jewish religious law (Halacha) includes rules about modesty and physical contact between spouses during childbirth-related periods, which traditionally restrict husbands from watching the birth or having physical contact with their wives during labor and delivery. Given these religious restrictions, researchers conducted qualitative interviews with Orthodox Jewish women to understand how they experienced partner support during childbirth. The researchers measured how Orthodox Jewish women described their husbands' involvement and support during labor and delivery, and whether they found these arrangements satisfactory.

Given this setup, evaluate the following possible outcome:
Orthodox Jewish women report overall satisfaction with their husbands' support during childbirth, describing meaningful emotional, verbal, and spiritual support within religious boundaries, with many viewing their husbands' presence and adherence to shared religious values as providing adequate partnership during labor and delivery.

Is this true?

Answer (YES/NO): NO